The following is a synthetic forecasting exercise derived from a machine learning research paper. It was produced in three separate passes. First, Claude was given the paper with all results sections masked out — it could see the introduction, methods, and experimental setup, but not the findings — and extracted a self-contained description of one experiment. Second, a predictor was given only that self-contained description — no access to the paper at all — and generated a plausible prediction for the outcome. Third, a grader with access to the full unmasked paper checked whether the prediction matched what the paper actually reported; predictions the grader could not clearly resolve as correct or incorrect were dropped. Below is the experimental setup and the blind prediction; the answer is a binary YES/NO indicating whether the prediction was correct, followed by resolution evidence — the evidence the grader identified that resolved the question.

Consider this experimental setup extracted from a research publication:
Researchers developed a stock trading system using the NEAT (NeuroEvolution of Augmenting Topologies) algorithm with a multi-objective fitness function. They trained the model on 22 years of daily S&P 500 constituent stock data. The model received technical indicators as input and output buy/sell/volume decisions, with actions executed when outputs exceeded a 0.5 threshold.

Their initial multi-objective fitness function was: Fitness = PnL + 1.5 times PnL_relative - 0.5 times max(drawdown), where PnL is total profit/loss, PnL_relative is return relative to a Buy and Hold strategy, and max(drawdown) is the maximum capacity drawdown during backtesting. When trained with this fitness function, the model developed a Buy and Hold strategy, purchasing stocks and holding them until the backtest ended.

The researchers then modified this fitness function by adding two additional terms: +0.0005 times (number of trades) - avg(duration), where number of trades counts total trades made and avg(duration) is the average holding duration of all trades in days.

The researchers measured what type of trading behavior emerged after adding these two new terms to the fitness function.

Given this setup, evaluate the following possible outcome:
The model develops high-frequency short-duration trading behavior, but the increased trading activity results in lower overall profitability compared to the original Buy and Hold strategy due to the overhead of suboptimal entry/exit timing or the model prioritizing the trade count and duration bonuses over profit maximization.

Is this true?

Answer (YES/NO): NO